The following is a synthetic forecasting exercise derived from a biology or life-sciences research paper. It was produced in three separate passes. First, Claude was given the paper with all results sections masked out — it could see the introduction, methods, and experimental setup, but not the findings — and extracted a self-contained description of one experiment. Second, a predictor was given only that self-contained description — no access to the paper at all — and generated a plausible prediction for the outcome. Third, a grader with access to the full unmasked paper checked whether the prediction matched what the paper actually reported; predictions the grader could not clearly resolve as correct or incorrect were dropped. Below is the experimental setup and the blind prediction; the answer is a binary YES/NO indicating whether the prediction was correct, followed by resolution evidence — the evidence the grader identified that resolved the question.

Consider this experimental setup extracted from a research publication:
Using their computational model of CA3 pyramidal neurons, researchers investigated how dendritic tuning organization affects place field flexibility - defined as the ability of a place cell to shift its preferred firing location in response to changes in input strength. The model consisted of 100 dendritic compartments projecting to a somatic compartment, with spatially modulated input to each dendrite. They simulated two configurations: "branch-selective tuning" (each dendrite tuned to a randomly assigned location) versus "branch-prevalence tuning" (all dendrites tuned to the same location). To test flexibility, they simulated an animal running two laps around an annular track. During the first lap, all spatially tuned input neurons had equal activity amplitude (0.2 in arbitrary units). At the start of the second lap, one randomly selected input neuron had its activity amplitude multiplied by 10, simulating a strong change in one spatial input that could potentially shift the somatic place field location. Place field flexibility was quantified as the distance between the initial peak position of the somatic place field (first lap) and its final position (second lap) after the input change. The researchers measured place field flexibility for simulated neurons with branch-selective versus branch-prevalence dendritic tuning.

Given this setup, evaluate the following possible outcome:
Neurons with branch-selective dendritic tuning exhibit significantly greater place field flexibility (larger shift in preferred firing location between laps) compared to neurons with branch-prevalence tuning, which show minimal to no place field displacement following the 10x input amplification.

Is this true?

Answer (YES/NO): YES